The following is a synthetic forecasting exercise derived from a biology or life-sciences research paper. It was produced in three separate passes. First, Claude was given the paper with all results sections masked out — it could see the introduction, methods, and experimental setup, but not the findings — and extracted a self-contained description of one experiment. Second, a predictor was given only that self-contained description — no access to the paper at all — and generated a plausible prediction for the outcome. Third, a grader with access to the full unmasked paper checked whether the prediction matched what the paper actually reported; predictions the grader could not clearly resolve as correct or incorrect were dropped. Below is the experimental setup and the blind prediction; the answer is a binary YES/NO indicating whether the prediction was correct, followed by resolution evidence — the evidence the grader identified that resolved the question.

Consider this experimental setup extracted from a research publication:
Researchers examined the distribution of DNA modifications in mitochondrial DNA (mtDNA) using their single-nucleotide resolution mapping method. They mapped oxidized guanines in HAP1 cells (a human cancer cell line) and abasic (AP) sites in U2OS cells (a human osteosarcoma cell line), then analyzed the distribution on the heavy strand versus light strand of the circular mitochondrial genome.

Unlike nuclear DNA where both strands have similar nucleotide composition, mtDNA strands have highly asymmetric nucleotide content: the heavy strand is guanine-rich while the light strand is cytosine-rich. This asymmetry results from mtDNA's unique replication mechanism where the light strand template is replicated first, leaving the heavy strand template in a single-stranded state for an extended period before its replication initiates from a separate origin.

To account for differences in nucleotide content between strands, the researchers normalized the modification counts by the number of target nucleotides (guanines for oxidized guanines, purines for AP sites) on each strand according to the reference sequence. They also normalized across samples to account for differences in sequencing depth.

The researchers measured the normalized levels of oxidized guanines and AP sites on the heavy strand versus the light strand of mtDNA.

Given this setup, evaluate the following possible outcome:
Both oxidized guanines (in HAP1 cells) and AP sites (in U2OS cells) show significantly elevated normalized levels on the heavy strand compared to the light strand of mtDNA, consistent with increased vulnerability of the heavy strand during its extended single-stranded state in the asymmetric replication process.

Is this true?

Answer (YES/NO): NO